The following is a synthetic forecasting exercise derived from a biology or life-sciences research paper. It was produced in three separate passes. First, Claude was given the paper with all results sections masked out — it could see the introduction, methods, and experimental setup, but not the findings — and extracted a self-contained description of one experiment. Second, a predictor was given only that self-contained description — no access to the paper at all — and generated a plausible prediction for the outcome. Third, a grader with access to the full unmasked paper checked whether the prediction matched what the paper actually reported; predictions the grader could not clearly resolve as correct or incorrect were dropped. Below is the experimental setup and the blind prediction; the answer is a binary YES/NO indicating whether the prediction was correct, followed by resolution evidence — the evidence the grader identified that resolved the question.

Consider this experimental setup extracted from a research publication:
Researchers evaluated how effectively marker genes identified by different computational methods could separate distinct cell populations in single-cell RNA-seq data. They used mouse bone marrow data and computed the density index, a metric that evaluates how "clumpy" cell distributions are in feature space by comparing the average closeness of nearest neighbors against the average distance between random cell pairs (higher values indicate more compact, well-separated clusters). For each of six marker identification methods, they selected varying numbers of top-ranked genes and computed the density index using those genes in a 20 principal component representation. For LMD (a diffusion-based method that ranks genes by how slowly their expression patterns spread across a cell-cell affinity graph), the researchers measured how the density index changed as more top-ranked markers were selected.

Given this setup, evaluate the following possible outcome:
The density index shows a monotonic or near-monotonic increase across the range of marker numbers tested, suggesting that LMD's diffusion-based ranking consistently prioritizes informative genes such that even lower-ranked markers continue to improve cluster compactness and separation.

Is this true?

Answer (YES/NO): NO